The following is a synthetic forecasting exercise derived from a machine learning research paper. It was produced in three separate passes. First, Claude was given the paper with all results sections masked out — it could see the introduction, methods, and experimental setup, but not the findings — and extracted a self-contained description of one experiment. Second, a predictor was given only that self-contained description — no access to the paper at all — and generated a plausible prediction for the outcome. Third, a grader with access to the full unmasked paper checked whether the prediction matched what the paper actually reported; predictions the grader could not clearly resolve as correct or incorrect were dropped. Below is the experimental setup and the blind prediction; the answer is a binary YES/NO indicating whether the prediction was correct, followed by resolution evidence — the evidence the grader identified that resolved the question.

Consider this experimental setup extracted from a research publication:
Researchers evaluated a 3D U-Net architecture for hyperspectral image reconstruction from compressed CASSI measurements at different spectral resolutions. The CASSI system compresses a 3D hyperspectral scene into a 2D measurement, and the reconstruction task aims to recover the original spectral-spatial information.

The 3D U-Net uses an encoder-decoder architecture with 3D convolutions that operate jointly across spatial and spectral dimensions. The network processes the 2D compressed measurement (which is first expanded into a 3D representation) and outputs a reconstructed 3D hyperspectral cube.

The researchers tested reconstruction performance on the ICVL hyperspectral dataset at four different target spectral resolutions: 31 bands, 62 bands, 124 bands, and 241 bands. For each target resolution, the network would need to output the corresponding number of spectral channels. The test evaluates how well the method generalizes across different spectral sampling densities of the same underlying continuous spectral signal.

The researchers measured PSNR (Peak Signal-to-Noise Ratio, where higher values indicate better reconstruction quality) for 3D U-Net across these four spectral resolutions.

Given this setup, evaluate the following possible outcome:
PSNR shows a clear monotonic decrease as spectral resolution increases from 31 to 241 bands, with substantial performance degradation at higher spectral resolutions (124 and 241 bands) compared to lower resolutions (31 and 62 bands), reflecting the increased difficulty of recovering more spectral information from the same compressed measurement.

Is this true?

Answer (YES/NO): NO